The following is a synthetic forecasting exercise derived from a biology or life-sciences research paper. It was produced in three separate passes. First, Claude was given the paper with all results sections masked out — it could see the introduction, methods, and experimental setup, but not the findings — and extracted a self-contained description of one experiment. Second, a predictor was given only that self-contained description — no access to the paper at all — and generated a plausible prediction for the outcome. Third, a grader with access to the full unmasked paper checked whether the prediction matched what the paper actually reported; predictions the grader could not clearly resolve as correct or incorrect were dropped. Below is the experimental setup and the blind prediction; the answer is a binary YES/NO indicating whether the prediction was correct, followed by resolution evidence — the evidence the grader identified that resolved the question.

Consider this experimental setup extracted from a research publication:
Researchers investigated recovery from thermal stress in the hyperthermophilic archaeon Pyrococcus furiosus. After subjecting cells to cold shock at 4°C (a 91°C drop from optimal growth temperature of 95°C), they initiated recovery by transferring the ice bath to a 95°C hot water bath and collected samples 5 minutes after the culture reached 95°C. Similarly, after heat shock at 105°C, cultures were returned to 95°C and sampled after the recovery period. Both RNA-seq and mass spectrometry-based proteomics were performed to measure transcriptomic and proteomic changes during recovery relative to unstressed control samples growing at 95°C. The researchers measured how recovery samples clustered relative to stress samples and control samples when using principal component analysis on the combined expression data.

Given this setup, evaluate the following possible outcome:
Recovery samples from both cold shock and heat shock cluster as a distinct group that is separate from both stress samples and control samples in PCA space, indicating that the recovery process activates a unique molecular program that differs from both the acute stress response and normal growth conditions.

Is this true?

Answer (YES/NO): NO